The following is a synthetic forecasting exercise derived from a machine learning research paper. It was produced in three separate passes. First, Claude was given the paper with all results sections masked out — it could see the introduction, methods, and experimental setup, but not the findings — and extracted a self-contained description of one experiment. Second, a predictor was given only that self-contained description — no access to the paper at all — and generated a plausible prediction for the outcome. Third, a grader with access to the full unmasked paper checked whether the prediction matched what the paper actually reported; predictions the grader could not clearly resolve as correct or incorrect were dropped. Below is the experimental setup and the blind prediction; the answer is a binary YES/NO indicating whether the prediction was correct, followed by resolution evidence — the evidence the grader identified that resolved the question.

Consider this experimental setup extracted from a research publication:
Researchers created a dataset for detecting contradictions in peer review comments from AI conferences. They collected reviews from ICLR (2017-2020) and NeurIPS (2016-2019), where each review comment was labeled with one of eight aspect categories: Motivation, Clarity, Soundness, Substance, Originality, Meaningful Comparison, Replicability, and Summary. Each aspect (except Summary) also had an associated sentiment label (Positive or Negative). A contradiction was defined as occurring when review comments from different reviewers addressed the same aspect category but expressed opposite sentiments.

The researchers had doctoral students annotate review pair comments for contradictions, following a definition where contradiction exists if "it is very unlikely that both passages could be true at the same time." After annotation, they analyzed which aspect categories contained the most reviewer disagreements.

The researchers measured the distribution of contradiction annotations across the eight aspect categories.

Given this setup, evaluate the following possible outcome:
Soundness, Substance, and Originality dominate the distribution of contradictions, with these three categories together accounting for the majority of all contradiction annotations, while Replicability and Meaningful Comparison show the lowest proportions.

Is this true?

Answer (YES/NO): NO